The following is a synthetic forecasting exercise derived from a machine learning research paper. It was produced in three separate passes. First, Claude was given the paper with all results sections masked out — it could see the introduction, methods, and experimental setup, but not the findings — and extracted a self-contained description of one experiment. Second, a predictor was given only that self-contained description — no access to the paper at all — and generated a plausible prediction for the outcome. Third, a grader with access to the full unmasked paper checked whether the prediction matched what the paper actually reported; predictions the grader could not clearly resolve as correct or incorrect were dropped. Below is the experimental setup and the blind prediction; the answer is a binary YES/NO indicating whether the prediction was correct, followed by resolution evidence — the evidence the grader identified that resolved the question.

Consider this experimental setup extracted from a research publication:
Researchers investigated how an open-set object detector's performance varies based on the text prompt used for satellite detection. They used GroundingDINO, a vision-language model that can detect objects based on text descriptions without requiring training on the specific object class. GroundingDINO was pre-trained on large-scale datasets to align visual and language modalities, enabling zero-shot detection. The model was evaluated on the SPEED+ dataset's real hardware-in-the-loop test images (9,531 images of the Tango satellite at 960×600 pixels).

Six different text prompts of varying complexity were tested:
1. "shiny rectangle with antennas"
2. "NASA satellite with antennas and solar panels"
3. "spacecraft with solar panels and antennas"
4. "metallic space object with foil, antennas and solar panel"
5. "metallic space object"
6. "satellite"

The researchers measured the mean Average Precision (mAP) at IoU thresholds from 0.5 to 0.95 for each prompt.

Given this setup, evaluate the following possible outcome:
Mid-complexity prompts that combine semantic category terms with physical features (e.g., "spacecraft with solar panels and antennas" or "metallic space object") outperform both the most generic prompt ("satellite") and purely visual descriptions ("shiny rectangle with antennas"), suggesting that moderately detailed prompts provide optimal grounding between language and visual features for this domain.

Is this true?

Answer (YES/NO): NO